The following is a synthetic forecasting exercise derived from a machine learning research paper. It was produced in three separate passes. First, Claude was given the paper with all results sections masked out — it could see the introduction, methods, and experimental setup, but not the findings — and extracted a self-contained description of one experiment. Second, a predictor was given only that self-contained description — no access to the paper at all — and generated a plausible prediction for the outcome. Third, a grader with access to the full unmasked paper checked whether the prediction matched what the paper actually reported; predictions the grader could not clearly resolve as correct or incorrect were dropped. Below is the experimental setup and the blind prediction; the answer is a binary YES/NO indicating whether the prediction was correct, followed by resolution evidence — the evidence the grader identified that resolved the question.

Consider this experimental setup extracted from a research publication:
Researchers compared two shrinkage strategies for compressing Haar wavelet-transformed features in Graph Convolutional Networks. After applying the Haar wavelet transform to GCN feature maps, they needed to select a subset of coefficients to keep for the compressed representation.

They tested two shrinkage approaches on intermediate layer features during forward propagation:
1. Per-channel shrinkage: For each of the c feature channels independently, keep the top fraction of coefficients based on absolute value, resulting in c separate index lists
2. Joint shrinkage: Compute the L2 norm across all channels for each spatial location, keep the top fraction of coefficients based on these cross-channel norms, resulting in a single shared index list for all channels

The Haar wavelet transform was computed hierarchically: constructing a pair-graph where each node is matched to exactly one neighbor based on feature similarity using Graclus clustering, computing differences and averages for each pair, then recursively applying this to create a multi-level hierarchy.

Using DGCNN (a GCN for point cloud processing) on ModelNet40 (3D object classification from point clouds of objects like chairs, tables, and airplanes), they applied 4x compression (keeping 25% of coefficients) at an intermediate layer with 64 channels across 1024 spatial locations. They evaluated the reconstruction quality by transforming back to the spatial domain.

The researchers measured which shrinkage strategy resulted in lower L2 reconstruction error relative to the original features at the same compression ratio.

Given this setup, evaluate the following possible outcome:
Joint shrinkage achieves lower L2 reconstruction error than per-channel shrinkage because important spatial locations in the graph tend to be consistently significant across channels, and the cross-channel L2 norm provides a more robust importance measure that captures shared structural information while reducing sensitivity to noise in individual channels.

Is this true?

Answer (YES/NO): NO